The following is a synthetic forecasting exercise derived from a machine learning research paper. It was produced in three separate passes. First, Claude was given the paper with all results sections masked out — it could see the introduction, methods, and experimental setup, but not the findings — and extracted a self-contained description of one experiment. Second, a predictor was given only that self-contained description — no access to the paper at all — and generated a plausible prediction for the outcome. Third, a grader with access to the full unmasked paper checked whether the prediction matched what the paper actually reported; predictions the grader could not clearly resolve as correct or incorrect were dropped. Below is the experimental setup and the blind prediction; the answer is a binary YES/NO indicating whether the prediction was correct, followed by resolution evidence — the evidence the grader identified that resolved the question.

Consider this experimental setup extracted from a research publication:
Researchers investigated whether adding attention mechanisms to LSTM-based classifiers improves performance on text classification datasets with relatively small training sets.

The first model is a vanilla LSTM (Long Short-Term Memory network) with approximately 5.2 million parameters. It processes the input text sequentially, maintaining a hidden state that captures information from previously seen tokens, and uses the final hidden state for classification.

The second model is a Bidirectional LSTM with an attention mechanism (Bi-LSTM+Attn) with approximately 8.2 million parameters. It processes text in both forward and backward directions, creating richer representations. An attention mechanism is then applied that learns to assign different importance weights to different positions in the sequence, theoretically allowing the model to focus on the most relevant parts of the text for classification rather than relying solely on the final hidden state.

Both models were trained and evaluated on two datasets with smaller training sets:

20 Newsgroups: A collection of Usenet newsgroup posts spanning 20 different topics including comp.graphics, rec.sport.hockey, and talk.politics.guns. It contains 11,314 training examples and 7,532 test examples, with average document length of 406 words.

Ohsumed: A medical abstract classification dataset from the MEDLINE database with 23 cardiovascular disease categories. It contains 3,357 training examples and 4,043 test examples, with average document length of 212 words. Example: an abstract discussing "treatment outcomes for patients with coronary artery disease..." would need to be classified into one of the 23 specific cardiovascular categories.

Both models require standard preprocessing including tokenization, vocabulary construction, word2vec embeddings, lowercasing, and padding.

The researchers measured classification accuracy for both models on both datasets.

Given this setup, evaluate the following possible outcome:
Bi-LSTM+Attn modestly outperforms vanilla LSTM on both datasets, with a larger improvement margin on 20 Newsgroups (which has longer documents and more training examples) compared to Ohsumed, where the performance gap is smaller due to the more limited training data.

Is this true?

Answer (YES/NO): NO